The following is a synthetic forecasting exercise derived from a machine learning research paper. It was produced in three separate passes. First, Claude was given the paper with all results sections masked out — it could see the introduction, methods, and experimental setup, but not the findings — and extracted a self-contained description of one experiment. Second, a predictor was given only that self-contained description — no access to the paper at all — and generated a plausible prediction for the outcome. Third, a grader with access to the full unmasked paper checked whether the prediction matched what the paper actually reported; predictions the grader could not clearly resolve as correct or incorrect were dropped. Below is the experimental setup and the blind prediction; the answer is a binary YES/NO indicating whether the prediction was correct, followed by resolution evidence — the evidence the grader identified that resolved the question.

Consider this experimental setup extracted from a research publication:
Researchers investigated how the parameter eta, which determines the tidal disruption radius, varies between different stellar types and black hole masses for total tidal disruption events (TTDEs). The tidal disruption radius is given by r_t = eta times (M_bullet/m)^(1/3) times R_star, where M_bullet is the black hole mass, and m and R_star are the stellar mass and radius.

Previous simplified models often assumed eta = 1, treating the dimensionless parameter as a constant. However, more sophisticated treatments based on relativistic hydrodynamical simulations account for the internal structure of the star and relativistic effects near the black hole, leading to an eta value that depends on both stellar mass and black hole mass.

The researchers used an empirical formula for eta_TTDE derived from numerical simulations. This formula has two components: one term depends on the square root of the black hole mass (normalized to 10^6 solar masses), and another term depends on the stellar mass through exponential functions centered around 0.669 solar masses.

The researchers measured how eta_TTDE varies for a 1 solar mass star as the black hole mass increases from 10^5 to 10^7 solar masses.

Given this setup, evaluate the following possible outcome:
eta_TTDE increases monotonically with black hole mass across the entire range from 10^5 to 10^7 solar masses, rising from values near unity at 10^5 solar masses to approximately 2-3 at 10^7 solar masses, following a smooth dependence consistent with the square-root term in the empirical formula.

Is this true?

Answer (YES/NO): NO